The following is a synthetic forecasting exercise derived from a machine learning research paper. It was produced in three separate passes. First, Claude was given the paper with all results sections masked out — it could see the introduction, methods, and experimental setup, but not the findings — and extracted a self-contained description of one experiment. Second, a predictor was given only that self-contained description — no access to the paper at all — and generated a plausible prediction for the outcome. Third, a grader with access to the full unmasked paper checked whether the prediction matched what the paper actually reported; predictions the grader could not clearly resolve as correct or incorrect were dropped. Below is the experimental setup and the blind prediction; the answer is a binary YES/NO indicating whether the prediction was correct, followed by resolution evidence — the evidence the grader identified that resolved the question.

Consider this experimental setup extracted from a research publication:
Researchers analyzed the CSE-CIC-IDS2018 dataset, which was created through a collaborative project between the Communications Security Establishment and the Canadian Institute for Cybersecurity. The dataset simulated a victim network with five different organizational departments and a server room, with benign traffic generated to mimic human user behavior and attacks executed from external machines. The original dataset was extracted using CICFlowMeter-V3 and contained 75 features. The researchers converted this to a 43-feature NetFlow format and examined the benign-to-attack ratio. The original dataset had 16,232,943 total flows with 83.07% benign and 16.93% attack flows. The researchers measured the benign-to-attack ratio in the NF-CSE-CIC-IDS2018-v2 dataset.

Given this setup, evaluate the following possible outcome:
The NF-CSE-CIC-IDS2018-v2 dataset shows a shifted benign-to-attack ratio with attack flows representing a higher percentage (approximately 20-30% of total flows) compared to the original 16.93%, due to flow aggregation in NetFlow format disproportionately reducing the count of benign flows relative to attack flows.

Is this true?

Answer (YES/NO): NO